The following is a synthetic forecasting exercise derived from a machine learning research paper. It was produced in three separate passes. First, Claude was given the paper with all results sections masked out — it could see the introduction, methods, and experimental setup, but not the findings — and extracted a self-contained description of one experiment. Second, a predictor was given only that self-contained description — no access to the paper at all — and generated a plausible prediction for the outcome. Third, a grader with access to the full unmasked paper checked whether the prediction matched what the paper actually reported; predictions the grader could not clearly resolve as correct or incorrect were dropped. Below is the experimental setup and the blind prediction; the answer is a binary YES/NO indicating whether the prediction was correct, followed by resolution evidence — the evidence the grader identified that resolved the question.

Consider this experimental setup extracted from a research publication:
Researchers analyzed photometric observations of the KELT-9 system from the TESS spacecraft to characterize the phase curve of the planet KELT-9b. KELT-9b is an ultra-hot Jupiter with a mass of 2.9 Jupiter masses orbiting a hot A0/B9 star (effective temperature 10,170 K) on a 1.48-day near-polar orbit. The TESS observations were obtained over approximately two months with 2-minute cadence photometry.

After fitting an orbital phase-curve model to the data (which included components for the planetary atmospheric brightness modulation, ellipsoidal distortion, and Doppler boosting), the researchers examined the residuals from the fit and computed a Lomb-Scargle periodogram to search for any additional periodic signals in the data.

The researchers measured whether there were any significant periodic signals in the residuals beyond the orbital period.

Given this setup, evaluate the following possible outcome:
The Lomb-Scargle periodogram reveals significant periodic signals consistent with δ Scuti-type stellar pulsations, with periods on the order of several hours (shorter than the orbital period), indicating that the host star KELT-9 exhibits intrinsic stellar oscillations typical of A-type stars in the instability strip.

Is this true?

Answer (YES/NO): NO